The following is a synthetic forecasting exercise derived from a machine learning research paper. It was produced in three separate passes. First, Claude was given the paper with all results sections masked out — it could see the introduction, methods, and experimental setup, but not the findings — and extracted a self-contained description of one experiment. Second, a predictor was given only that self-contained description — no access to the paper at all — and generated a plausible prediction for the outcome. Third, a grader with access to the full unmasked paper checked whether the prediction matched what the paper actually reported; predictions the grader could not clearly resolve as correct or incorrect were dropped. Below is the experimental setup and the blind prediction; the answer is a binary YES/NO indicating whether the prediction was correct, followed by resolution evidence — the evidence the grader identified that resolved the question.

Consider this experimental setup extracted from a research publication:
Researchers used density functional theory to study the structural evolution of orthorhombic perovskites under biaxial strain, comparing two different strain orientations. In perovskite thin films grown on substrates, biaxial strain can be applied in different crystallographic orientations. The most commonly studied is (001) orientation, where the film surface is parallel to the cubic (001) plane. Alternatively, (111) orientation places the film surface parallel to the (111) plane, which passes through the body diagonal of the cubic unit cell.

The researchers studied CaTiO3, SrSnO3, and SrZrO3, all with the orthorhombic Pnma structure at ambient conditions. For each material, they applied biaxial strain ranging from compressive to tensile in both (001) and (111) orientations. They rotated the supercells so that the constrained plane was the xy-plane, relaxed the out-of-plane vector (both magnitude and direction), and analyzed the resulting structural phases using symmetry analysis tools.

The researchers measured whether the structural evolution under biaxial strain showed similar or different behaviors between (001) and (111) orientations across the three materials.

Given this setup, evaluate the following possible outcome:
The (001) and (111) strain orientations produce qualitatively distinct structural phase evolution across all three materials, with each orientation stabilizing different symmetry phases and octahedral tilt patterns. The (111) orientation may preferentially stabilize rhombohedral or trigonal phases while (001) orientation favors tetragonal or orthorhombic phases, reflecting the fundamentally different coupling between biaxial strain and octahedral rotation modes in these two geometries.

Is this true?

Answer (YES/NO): NO